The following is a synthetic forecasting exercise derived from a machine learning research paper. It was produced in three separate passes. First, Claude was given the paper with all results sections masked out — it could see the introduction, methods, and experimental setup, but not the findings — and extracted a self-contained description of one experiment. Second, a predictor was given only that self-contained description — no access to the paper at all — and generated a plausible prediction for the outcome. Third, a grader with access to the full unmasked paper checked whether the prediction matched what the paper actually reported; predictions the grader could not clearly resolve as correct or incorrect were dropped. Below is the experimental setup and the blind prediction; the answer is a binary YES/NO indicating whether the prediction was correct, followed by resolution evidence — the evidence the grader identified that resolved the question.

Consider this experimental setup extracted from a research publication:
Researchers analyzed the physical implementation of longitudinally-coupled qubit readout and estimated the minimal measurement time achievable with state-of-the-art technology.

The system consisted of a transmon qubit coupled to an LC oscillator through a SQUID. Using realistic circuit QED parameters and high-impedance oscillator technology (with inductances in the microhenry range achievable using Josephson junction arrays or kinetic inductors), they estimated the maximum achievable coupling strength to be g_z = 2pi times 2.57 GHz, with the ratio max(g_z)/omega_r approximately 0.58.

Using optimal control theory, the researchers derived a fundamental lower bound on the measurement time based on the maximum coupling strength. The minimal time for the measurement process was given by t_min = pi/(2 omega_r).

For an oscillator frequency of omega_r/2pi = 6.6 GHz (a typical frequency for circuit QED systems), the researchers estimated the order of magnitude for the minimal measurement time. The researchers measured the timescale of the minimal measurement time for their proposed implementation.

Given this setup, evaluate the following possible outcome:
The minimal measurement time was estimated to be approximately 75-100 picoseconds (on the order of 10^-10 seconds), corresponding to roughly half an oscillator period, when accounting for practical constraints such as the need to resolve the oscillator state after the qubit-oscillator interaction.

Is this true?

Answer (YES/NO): NO